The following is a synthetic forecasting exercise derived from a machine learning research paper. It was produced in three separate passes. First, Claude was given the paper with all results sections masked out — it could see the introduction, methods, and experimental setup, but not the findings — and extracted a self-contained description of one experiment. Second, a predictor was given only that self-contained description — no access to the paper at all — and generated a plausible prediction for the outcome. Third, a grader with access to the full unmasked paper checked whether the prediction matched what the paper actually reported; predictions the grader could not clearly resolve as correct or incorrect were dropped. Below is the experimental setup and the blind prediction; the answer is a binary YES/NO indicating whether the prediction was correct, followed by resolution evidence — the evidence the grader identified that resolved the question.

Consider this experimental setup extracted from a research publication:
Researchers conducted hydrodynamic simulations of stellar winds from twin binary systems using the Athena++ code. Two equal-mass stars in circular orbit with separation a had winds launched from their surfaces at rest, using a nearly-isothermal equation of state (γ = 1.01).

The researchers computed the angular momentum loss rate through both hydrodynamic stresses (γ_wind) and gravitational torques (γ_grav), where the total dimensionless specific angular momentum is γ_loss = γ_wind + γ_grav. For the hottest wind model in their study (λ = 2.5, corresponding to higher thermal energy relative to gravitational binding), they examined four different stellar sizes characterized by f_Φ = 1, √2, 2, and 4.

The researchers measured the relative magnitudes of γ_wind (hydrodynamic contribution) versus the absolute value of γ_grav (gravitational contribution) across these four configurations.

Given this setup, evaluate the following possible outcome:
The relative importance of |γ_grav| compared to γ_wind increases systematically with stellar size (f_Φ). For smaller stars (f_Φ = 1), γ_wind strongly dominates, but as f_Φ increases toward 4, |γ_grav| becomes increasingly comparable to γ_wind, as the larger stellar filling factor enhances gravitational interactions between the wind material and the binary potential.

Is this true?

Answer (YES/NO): NO